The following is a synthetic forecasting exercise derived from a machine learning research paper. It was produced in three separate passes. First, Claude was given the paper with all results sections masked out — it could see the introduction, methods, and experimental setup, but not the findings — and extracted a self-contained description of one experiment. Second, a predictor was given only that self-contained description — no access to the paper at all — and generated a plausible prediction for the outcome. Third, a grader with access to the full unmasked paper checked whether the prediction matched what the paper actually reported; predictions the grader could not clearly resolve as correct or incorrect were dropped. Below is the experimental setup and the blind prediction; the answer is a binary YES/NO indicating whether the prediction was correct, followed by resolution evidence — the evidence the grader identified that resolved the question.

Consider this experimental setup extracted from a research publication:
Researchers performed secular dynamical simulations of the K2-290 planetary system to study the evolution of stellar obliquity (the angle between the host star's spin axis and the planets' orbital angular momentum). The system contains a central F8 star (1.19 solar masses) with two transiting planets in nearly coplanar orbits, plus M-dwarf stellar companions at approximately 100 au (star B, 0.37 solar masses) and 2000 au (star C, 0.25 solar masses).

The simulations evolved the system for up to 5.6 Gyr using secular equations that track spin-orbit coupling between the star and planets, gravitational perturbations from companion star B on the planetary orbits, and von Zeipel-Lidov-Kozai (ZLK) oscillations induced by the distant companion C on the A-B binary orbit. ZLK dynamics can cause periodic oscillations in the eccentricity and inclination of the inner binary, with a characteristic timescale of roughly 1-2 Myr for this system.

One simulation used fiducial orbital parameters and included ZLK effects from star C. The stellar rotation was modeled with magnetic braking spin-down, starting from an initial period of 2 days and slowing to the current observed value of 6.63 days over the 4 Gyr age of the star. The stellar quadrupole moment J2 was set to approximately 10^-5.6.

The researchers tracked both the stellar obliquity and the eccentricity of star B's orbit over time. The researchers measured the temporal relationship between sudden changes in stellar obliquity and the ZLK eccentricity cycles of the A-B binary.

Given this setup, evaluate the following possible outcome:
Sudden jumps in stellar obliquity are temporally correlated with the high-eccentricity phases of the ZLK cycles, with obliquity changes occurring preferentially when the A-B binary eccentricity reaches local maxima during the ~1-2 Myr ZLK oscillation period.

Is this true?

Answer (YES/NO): YES